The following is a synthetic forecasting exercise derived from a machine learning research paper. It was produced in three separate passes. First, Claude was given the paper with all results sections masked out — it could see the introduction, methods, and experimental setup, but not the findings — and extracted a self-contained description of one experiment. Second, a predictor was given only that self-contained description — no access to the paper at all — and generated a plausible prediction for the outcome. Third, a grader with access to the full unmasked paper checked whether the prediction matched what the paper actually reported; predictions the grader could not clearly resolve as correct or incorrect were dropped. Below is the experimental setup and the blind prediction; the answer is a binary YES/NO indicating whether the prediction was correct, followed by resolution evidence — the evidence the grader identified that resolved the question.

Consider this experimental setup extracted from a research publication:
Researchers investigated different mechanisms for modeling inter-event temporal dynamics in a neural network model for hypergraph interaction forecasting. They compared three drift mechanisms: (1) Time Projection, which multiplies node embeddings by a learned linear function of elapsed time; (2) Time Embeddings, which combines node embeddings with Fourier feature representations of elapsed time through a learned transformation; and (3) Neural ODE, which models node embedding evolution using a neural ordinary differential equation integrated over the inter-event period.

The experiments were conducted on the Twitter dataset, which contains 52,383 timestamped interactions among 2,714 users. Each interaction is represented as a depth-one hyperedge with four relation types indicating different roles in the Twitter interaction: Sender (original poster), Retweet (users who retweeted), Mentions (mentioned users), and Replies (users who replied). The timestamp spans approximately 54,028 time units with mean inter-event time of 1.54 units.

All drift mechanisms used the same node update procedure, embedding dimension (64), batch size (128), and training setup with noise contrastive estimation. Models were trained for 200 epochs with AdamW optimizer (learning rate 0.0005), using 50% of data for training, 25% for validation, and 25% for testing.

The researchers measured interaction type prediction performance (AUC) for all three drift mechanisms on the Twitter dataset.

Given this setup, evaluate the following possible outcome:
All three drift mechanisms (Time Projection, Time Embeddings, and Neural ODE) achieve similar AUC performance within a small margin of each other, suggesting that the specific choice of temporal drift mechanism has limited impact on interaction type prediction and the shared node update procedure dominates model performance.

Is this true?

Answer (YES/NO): YES